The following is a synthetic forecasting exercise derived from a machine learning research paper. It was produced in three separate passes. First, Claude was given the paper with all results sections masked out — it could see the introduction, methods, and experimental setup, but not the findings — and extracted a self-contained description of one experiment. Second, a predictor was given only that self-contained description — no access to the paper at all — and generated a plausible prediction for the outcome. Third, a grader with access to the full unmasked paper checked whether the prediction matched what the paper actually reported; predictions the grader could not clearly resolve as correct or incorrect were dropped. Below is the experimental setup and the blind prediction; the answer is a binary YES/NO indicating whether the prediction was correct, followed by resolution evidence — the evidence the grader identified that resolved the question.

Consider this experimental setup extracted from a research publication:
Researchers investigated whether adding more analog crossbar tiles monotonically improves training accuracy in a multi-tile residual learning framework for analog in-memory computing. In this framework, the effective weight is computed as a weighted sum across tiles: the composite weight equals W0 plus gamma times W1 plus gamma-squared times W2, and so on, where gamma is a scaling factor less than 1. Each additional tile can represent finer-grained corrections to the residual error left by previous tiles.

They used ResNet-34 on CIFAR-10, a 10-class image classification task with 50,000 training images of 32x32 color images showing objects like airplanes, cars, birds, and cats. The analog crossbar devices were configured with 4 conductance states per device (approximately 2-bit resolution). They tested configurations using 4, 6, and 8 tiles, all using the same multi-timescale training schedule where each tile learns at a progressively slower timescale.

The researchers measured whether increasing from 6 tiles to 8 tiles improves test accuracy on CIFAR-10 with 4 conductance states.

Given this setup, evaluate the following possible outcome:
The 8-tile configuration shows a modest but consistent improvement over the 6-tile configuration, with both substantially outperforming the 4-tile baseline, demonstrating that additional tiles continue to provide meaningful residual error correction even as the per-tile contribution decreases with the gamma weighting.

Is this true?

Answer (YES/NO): NO